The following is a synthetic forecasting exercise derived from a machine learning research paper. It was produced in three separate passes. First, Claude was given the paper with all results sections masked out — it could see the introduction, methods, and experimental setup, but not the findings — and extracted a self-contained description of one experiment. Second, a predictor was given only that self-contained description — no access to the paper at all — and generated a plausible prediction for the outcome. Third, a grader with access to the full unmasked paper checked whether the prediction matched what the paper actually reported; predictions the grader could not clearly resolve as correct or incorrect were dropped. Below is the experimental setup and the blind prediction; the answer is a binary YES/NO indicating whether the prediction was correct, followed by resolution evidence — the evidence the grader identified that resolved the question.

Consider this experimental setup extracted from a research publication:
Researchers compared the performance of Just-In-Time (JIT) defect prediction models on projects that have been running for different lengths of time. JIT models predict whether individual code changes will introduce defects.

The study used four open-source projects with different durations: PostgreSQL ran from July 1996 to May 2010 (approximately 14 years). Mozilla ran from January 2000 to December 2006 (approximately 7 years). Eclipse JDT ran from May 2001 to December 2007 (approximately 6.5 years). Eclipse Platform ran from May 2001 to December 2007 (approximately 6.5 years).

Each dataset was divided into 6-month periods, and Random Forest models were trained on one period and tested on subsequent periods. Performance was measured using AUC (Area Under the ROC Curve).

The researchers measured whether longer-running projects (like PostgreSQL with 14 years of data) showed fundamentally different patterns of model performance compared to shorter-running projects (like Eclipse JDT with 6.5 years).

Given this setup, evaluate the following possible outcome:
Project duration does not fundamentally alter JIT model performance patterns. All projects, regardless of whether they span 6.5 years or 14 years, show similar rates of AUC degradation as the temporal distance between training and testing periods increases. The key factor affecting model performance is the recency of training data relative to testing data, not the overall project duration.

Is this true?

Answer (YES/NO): NO